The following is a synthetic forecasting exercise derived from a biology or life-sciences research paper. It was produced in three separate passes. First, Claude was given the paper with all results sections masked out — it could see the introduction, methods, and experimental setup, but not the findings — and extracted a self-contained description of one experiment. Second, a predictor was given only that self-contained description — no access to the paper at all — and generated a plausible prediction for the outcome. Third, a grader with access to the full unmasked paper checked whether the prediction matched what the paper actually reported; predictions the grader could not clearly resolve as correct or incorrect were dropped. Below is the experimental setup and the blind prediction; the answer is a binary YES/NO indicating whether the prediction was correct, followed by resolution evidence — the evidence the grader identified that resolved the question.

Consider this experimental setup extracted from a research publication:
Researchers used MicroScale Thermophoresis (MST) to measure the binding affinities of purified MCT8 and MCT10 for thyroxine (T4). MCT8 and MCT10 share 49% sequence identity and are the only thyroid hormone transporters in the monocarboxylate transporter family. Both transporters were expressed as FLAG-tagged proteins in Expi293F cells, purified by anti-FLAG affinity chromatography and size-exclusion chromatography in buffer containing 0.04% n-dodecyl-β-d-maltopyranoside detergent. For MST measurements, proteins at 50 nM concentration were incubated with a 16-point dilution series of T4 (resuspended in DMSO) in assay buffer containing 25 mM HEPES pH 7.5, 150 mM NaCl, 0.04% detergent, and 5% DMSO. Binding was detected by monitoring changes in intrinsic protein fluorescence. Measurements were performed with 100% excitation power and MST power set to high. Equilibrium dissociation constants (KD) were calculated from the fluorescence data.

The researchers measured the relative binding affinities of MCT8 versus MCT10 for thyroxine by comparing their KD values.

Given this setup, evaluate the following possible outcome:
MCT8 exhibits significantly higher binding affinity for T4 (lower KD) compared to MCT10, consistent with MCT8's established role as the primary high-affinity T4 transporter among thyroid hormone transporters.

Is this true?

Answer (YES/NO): NO